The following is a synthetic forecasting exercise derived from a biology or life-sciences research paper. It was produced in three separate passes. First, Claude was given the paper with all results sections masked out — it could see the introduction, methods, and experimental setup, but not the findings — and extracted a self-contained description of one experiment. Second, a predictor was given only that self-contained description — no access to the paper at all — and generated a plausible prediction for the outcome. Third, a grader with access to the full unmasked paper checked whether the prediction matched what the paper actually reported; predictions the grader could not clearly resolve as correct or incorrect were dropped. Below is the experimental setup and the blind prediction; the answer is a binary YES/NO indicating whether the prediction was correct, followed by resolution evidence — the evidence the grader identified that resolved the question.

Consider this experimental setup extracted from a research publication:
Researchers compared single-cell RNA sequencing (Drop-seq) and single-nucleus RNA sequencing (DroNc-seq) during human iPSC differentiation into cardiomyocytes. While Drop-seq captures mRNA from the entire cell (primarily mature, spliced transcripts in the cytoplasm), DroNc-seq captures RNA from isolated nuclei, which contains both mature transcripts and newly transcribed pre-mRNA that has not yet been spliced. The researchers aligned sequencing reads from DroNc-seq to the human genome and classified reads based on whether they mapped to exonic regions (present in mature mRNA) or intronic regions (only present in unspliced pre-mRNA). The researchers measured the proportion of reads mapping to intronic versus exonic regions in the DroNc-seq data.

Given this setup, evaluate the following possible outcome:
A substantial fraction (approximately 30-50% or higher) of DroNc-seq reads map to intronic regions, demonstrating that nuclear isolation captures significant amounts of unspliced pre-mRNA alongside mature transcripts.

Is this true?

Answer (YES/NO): YES